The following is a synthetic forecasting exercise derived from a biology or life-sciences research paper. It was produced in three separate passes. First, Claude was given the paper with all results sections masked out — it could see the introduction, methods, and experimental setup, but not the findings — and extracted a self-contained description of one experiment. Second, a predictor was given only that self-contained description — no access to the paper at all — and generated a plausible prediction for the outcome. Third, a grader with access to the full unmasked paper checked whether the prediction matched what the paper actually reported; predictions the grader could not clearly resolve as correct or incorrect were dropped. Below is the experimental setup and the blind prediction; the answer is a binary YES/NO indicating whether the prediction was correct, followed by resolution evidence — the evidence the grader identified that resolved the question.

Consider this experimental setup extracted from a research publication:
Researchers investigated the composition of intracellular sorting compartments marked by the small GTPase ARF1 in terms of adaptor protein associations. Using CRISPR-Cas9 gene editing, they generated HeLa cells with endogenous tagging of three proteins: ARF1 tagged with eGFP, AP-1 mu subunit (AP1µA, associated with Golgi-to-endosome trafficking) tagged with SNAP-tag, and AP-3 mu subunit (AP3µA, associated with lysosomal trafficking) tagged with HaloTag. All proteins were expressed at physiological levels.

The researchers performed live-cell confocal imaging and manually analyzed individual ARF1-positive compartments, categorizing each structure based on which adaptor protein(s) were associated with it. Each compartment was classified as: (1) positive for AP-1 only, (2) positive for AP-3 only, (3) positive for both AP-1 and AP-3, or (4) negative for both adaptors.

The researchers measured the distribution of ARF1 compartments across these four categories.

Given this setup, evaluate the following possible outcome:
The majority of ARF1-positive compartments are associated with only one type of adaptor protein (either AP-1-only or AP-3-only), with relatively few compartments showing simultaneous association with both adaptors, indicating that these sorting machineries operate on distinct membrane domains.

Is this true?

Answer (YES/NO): NO